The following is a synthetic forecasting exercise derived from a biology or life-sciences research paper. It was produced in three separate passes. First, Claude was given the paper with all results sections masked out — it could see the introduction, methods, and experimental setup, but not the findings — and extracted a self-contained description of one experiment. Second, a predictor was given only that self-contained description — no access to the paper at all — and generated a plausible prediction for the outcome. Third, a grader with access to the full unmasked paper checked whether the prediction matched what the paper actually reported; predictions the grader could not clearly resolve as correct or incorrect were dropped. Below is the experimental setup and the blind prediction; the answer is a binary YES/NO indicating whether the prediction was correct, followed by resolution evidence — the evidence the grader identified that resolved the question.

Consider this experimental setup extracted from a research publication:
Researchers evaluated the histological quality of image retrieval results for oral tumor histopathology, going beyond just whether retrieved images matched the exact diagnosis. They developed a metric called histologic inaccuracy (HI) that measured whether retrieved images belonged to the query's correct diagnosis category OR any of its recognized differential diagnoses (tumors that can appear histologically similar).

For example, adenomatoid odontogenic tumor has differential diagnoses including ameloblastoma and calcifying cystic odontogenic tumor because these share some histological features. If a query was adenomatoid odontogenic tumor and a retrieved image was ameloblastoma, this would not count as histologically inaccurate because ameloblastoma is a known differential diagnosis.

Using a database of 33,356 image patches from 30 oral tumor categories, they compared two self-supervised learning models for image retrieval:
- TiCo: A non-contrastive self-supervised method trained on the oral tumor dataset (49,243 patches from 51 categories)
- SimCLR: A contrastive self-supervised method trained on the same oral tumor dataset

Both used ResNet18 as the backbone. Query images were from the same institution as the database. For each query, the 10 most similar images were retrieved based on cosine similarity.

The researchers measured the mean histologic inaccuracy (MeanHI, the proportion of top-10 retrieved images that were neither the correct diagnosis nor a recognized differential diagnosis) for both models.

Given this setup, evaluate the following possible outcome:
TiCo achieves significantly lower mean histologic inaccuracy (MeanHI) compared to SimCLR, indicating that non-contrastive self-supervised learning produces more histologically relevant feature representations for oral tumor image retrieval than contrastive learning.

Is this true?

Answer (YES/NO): NO